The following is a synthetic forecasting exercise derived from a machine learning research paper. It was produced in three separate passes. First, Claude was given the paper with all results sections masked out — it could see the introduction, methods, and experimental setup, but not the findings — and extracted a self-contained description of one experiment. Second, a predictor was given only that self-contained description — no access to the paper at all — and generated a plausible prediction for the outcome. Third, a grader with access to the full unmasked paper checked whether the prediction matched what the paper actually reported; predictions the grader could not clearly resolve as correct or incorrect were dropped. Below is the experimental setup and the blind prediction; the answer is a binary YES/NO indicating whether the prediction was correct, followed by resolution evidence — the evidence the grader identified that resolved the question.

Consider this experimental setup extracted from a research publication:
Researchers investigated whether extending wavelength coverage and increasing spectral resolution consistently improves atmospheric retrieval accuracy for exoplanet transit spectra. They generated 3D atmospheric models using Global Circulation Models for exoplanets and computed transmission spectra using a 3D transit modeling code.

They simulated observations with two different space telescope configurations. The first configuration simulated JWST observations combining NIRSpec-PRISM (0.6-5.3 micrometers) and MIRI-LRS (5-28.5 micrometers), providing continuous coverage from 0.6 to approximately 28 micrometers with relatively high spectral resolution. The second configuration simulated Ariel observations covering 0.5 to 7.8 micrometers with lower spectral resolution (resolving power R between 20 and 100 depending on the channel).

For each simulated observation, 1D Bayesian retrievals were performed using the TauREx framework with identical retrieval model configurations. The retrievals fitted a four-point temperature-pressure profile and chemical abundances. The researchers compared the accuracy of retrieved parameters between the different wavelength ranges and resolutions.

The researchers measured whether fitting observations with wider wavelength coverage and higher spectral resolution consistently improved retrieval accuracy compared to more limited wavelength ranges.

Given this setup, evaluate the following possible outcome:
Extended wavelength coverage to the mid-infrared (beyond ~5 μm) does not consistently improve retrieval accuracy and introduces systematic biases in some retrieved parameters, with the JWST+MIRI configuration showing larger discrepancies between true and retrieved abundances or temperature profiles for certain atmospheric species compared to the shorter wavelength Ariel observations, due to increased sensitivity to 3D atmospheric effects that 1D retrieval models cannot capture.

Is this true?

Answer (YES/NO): NO